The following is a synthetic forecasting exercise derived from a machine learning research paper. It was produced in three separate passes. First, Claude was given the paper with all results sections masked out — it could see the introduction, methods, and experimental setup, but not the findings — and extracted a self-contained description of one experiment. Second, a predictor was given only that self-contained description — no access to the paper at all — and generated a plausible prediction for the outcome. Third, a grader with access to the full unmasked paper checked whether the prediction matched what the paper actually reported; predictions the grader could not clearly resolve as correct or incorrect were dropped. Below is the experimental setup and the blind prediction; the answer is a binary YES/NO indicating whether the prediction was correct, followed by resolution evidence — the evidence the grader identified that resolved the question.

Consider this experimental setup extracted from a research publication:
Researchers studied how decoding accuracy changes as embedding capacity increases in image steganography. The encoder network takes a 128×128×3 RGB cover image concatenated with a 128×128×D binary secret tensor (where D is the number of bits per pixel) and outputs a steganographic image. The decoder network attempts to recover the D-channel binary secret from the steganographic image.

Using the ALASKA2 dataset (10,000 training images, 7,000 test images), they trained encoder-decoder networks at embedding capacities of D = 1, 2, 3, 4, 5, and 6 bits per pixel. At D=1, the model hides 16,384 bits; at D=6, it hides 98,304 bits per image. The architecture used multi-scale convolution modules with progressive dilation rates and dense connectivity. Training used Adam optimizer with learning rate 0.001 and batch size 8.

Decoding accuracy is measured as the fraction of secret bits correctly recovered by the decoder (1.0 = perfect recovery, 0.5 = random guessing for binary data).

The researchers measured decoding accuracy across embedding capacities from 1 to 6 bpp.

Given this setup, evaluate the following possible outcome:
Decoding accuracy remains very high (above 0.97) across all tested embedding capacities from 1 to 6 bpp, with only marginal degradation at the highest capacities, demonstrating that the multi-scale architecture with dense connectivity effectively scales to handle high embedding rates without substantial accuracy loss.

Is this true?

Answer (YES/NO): NO